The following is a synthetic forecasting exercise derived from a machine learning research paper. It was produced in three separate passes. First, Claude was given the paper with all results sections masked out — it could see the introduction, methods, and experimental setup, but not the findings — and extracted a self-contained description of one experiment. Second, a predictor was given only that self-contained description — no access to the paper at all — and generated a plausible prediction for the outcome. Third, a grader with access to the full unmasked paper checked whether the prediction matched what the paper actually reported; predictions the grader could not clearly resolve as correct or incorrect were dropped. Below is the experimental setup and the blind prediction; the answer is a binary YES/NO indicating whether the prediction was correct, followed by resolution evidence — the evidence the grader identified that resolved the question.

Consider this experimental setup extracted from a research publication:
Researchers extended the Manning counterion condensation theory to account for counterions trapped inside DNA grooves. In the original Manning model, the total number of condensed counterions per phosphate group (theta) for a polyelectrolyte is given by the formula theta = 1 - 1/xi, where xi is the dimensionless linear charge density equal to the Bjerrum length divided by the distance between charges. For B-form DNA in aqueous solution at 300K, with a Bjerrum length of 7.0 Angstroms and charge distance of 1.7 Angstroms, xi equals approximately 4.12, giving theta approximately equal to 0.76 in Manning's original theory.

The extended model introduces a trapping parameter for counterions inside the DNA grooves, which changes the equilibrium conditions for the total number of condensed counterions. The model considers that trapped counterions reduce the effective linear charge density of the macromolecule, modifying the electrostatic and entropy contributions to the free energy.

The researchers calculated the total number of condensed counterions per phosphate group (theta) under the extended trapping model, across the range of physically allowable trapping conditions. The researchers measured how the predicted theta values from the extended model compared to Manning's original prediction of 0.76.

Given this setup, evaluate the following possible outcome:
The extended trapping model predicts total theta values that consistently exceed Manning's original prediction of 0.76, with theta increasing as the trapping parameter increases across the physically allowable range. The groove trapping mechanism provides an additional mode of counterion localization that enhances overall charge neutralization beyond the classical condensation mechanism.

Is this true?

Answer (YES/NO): YES